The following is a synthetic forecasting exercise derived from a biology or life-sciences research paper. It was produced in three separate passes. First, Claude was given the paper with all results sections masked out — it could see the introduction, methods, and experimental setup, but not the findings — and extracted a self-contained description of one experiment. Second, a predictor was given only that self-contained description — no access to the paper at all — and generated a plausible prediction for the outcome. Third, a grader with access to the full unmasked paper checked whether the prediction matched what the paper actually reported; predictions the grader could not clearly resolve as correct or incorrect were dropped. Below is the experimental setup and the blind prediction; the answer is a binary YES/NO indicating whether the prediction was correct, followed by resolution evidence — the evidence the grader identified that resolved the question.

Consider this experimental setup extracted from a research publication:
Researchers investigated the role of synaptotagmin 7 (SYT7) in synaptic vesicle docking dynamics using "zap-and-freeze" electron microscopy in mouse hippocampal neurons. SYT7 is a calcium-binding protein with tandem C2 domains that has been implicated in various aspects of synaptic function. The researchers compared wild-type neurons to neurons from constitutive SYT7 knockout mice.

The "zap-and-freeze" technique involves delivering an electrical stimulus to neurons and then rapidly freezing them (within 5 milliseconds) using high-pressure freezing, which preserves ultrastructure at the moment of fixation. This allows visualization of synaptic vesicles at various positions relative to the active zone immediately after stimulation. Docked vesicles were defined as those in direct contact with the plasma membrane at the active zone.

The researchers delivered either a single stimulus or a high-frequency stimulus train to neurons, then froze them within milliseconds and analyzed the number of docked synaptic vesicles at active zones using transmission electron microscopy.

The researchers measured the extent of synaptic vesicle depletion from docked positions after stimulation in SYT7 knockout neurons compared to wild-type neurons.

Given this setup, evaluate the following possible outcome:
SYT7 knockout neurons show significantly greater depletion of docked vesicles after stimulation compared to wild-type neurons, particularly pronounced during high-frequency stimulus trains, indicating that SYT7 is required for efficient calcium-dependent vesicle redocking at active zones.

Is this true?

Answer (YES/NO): NO